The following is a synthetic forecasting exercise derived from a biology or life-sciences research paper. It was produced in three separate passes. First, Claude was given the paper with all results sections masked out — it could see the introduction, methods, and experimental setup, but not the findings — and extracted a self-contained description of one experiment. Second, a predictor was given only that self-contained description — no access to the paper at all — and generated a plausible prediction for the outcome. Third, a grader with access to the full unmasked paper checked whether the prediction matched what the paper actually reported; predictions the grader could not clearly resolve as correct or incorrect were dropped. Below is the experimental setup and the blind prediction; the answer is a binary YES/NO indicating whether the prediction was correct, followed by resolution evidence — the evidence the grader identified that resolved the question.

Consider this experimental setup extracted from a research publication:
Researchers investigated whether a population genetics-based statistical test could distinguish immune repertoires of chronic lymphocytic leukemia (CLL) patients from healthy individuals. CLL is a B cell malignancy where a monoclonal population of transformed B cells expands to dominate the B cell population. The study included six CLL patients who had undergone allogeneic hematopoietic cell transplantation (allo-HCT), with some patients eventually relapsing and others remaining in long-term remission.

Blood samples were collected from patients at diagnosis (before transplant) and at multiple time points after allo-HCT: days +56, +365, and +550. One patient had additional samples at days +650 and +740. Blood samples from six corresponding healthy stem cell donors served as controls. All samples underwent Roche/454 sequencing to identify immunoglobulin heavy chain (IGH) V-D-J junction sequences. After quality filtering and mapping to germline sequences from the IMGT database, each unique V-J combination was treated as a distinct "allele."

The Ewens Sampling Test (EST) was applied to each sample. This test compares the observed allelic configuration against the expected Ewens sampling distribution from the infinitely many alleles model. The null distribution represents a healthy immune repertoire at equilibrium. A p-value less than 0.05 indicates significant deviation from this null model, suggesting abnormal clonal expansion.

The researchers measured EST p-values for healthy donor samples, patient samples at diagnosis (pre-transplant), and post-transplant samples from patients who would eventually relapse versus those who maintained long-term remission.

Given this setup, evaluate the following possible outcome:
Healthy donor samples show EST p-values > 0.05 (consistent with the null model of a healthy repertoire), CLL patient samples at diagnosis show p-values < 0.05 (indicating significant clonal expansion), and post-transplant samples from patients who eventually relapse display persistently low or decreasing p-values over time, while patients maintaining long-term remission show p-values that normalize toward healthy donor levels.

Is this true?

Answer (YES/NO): YES